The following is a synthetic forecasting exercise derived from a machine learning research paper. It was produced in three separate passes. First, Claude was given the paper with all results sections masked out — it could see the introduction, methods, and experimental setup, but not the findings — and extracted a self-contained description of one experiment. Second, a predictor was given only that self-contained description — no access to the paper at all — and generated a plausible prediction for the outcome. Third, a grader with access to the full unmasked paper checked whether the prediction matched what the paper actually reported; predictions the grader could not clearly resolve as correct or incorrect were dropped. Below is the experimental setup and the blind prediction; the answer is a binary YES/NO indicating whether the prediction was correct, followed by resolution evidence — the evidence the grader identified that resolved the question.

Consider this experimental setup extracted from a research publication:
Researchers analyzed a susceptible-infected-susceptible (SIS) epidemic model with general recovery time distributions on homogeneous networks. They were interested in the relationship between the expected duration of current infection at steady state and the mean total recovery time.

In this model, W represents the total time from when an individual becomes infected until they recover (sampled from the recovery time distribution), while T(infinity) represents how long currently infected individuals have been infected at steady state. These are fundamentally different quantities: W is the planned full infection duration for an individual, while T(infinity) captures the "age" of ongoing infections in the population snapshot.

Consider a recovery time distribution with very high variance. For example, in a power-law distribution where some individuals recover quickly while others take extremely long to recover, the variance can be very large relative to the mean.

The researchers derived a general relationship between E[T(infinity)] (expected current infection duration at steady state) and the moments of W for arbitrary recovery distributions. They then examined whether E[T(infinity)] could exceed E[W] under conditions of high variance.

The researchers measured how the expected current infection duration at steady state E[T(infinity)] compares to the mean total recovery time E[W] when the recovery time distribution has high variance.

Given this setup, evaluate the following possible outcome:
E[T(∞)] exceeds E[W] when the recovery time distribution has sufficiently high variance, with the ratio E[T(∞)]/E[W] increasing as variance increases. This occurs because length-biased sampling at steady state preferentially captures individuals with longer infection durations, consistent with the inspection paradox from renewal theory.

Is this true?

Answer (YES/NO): YES